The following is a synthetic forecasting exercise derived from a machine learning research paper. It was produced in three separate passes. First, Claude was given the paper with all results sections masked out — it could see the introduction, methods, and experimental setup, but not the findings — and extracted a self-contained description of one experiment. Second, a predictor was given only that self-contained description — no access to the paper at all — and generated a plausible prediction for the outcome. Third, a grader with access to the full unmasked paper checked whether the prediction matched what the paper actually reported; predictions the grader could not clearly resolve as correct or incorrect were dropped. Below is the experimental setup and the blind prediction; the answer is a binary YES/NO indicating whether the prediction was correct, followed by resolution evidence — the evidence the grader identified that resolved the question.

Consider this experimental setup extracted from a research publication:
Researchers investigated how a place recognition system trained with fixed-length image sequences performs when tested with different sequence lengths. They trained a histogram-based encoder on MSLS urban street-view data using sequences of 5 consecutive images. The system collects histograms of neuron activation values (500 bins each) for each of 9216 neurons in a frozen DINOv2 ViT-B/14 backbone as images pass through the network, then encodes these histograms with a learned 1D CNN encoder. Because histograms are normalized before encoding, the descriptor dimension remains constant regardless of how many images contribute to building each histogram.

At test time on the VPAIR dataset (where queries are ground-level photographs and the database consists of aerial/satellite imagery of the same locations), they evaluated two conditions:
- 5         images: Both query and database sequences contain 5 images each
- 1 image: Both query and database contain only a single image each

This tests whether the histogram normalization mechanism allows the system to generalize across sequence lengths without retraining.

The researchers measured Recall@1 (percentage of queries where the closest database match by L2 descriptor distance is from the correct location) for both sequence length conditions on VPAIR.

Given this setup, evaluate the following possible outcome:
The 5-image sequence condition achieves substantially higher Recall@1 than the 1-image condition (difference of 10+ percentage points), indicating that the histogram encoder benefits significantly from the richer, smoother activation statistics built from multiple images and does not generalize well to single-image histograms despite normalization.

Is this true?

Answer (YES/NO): NO